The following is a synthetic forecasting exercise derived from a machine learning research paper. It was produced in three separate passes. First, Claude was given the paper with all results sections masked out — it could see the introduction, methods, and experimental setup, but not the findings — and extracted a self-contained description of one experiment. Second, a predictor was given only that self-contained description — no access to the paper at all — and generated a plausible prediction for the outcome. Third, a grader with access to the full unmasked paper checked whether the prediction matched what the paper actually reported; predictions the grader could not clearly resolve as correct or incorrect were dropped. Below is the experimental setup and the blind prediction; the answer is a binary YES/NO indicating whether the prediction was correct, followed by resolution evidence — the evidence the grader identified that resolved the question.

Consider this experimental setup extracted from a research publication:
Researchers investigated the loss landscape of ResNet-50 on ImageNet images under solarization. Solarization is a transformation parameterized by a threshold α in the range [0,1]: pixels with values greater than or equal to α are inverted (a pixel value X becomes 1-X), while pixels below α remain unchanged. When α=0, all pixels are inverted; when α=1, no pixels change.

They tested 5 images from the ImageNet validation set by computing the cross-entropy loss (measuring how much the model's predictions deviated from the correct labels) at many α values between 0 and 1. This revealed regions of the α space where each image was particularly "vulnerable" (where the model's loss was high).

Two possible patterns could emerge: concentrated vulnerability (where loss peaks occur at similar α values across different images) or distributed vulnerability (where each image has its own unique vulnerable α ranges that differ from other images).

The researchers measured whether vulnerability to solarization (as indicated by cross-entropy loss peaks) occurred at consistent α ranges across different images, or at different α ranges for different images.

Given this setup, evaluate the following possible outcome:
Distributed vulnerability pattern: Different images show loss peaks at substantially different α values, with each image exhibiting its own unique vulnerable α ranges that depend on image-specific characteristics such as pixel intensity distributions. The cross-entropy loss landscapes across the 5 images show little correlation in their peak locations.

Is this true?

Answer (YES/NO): YES